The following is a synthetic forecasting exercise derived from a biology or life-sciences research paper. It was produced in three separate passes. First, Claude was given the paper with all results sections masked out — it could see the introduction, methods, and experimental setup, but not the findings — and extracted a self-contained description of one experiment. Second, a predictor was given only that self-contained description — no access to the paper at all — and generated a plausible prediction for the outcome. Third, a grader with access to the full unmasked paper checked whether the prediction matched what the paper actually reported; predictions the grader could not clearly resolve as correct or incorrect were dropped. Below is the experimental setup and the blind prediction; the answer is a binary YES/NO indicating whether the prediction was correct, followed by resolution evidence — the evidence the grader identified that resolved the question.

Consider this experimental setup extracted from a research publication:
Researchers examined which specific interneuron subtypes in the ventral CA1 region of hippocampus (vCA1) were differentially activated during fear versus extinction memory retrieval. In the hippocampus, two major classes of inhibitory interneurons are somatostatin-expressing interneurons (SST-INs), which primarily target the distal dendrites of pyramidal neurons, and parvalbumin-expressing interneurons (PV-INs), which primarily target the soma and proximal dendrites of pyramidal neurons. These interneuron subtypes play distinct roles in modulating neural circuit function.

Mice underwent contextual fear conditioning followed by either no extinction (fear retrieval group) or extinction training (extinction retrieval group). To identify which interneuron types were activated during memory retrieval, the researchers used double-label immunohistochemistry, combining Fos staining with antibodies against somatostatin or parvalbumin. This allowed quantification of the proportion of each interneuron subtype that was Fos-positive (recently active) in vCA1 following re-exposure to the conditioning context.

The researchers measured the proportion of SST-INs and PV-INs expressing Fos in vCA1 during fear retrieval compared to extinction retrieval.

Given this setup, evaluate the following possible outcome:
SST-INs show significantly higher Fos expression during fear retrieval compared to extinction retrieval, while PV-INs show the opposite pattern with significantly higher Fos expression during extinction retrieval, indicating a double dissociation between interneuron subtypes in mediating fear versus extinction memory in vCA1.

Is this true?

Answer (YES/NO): NO